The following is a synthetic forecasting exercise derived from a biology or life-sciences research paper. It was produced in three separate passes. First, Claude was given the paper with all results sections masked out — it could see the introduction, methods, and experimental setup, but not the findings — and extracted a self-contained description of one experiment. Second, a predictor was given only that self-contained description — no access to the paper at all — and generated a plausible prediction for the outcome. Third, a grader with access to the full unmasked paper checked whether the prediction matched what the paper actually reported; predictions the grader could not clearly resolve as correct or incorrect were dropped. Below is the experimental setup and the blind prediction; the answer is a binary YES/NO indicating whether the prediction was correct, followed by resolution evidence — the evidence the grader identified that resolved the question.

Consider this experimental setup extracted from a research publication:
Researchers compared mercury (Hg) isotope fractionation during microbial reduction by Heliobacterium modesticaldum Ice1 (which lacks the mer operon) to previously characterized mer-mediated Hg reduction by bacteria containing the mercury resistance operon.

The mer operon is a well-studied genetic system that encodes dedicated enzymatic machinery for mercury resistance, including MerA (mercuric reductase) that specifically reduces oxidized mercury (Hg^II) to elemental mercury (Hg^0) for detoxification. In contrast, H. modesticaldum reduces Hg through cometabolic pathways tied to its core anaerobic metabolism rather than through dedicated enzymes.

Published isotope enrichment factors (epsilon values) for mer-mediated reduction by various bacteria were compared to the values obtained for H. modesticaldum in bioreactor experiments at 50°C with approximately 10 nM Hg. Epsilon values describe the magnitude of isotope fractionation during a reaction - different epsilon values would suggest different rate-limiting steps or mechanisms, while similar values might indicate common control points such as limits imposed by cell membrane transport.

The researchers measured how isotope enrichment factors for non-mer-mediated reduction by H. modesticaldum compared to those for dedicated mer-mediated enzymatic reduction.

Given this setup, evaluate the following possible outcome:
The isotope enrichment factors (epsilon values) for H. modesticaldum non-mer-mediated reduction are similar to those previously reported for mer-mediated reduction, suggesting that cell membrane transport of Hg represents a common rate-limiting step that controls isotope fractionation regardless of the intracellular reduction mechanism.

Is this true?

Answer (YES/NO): NO